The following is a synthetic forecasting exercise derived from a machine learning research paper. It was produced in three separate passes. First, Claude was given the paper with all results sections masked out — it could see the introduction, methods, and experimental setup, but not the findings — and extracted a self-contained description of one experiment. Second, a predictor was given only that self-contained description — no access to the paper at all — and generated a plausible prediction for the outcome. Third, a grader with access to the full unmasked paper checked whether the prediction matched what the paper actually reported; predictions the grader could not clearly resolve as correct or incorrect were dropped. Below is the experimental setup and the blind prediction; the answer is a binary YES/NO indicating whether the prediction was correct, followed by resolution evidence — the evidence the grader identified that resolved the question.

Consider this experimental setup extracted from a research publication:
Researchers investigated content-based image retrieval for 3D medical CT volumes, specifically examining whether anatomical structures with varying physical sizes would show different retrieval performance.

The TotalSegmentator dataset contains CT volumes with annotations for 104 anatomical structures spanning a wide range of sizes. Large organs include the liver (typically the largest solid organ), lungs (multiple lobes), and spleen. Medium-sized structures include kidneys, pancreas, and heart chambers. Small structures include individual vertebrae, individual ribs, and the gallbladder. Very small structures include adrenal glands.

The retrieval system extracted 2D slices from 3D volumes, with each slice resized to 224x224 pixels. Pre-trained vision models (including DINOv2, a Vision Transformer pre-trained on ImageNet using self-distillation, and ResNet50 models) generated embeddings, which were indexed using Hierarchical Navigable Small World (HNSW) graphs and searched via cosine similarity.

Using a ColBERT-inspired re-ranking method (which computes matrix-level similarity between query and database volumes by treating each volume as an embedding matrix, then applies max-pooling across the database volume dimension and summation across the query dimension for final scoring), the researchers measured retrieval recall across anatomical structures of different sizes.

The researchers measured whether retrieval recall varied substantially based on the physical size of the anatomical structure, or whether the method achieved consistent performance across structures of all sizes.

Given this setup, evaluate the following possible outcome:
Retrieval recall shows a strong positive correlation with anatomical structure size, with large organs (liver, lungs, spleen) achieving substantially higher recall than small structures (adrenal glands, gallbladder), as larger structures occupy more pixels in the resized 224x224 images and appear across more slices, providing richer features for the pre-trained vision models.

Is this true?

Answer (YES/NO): NO